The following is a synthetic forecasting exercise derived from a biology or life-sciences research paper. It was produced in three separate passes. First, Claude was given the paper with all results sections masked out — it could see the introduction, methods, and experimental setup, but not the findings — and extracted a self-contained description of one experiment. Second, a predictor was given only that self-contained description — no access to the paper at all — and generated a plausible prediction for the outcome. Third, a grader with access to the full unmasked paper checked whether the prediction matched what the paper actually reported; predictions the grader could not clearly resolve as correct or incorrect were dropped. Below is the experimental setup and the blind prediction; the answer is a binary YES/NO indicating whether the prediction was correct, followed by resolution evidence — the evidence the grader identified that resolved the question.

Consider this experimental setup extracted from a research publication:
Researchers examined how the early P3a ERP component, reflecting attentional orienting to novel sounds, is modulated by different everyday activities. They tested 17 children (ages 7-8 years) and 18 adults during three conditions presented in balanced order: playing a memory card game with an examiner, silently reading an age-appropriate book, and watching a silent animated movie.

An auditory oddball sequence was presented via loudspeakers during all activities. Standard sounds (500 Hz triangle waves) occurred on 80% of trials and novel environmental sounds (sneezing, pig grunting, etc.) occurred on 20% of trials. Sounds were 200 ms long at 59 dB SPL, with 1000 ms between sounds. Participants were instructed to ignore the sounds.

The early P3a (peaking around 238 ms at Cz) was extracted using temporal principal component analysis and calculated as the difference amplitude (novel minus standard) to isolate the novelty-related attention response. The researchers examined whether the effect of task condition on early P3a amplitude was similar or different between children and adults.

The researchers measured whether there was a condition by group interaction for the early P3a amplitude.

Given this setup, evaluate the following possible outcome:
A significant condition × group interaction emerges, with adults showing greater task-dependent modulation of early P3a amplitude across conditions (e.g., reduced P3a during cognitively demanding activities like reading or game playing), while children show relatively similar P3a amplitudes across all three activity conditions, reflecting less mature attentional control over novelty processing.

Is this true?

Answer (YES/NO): NO